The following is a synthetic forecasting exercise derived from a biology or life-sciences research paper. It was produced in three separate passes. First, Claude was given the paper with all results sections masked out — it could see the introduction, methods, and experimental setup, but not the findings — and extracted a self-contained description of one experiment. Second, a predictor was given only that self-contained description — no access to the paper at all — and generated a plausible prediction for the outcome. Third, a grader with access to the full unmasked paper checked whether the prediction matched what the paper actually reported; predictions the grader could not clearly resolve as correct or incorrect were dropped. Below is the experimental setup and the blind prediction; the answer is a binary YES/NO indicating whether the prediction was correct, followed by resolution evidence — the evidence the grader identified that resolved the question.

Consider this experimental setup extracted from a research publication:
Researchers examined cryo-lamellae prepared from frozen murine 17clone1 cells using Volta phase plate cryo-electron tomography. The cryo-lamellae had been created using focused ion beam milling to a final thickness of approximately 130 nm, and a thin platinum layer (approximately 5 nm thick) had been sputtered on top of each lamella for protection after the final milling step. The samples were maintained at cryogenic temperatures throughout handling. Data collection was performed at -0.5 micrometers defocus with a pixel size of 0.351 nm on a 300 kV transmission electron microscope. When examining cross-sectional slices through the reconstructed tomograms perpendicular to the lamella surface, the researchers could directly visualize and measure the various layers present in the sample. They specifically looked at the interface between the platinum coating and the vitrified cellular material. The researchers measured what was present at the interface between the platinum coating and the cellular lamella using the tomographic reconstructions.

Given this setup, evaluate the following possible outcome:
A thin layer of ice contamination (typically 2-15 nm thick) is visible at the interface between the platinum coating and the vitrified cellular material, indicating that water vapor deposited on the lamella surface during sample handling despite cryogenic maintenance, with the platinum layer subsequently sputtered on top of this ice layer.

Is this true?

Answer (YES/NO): NO